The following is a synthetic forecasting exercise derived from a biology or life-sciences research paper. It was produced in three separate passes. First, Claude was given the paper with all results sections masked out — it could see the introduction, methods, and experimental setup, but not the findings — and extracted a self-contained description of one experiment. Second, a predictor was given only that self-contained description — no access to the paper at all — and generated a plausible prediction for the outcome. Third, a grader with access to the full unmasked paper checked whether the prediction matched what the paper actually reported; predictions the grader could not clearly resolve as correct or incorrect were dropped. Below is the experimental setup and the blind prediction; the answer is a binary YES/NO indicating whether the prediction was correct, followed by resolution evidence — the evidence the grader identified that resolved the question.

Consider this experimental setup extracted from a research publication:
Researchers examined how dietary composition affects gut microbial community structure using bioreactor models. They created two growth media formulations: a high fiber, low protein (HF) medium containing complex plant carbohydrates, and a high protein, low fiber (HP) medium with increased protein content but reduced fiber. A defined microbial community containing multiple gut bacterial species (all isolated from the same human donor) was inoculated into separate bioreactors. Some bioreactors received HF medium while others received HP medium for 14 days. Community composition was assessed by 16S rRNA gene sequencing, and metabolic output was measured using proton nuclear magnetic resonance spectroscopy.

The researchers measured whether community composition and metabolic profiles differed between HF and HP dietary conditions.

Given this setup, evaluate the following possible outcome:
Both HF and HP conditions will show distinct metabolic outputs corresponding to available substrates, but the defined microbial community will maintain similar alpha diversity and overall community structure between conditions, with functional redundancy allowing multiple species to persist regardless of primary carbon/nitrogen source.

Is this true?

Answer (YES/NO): YES